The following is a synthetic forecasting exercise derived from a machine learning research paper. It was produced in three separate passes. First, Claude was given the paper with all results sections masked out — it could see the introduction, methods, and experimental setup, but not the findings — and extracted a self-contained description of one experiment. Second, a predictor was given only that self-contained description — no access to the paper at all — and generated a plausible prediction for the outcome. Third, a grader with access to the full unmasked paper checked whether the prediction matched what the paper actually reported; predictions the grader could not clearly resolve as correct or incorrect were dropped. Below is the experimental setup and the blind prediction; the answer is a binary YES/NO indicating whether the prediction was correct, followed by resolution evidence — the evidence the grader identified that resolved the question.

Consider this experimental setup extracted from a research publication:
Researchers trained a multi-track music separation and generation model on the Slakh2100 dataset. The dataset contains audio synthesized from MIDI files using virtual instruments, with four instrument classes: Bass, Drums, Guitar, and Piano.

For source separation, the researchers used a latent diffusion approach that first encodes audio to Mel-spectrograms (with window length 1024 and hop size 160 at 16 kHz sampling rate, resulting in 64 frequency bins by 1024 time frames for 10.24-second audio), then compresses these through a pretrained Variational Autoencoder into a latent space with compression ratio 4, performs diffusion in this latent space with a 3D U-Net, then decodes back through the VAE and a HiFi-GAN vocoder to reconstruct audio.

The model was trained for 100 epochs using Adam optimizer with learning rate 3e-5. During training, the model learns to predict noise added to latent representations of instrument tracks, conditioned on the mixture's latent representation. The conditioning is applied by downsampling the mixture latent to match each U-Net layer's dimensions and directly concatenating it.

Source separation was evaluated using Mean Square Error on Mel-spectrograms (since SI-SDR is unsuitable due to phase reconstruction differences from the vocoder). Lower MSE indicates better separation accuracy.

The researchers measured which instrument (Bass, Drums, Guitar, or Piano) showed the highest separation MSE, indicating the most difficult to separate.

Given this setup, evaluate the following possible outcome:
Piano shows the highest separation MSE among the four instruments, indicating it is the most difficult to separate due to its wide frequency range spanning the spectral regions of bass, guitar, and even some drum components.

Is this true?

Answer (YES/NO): NO